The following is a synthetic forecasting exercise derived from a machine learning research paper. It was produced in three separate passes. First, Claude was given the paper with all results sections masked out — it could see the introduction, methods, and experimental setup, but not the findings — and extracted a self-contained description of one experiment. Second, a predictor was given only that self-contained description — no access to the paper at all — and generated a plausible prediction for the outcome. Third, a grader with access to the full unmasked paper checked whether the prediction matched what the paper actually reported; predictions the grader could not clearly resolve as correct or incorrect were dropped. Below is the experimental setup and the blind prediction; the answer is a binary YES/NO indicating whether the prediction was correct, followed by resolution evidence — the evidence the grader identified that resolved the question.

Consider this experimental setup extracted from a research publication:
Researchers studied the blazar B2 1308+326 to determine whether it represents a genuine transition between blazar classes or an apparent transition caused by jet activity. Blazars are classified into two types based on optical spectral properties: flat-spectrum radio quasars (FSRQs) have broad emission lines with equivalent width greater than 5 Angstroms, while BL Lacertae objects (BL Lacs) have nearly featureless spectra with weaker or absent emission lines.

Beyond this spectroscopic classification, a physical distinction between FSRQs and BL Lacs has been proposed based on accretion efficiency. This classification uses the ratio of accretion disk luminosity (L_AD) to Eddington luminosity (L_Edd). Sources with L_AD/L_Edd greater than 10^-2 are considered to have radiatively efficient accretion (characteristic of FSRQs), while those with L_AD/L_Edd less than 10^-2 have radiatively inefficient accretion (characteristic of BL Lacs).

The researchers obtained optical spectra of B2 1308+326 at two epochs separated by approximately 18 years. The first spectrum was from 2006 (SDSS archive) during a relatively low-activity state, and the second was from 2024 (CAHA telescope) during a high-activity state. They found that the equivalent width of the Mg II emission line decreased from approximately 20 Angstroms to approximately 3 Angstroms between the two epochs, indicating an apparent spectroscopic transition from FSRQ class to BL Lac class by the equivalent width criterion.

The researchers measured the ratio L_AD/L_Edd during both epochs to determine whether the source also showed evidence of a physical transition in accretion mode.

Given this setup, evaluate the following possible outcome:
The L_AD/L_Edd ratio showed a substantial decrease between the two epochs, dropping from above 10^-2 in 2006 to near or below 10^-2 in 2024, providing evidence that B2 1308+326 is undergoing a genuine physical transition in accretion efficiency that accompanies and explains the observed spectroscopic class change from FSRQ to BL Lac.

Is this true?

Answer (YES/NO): NO